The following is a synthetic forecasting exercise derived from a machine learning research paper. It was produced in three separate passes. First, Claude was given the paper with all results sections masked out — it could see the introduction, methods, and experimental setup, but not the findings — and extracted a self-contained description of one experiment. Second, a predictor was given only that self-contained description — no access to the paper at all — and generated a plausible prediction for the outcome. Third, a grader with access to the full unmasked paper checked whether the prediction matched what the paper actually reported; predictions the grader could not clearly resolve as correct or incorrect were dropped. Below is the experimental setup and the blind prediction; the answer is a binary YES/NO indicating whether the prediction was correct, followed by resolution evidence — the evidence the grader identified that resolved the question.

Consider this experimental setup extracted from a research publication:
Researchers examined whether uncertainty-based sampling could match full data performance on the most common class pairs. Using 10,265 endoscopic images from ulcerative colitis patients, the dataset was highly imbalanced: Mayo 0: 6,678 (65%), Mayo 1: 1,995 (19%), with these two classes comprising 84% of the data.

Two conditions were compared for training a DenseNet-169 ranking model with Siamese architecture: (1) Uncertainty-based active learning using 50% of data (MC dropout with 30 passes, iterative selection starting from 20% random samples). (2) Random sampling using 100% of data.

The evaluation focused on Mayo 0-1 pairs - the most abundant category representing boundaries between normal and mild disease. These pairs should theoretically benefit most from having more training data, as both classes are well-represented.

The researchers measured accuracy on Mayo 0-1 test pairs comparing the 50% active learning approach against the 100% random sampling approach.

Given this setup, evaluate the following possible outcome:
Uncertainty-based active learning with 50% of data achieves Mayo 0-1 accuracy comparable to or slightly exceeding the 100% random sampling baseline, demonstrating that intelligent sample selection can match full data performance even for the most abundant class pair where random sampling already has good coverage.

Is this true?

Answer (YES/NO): NO